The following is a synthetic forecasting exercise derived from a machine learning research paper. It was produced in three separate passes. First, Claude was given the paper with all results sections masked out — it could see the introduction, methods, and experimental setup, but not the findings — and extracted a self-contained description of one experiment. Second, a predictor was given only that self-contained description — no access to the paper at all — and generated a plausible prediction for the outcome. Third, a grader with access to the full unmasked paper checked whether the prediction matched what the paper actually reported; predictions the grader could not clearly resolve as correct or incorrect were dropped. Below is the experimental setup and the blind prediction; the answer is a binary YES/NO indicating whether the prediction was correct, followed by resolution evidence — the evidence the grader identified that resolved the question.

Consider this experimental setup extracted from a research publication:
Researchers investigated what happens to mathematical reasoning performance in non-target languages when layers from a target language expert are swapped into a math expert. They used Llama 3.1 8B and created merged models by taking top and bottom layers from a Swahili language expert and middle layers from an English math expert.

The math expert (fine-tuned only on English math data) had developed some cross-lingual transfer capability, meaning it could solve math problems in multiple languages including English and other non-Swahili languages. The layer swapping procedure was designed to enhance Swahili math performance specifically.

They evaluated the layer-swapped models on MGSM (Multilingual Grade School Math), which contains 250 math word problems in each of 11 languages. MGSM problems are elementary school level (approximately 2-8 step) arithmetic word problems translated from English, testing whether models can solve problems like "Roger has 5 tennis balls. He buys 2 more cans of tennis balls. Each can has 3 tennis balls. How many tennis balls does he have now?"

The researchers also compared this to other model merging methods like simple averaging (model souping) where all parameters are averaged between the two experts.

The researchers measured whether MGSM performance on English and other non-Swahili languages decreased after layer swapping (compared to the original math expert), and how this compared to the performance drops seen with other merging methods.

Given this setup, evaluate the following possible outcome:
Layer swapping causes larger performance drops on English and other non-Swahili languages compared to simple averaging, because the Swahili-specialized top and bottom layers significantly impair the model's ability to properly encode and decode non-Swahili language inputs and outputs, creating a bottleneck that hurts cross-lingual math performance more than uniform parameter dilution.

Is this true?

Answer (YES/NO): NO